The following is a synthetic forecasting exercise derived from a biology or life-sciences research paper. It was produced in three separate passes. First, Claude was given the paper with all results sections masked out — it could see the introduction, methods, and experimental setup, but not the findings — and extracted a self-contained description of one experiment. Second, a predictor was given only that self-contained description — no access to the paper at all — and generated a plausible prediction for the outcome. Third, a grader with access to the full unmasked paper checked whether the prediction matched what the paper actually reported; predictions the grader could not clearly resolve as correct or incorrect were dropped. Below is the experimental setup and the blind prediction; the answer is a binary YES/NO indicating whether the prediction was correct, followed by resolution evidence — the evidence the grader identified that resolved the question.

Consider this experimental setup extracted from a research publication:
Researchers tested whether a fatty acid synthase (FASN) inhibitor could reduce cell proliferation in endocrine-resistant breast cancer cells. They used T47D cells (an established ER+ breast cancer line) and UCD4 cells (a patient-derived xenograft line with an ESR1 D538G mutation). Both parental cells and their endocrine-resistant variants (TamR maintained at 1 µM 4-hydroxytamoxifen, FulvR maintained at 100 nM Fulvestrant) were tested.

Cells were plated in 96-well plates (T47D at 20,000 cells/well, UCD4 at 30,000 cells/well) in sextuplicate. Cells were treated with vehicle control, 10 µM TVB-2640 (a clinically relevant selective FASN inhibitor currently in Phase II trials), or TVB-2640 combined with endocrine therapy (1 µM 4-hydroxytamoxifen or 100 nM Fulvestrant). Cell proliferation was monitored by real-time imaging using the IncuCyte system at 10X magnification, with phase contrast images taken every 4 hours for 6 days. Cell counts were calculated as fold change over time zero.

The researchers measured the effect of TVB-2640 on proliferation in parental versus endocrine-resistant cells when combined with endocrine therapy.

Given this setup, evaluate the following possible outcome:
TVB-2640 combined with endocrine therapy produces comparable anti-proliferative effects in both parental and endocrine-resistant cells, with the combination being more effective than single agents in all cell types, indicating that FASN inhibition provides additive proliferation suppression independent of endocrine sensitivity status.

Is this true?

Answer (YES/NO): NO